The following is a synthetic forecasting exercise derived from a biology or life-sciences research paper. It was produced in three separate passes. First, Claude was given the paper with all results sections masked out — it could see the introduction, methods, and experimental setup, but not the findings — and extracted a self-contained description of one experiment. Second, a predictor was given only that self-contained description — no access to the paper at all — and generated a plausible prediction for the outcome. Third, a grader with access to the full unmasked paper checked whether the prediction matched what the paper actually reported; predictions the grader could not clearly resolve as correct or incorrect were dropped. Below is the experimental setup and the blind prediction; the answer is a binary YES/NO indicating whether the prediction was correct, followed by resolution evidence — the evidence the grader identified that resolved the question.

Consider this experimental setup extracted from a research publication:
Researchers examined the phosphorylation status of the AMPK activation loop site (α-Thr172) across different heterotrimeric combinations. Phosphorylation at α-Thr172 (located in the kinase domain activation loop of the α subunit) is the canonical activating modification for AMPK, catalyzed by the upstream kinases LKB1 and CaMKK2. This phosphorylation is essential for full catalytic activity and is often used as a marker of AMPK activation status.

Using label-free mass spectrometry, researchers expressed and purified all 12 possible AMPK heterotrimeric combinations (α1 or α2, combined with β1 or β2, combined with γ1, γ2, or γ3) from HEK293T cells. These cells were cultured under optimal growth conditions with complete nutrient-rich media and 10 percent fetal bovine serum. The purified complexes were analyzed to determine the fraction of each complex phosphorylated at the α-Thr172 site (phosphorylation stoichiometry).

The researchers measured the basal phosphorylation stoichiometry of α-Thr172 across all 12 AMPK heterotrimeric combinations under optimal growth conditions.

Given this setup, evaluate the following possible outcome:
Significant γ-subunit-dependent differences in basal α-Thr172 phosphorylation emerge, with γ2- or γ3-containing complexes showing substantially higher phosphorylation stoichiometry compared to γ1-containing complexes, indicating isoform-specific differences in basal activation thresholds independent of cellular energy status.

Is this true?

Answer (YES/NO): NO